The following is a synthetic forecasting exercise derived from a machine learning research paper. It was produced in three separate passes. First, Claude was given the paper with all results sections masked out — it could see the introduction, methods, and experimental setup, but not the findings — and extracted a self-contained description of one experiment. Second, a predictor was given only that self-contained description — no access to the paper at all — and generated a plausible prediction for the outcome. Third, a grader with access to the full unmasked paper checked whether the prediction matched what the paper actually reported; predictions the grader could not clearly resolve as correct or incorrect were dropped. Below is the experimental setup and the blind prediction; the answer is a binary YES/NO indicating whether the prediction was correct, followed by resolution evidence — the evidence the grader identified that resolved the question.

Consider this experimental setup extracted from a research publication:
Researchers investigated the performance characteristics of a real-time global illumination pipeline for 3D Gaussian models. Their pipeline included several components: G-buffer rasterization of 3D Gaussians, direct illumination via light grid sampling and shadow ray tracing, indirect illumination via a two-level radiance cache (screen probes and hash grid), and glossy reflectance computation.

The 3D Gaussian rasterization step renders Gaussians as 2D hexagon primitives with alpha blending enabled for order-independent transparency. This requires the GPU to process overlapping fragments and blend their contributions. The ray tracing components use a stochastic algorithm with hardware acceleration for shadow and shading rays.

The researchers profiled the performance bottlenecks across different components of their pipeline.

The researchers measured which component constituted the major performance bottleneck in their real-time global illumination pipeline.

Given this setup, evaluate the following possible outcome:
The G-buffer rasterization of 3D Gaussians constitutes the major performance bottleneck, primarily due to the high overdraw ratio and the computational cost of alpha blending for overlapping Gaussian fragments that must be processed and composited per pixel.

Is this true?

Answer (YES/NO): YES